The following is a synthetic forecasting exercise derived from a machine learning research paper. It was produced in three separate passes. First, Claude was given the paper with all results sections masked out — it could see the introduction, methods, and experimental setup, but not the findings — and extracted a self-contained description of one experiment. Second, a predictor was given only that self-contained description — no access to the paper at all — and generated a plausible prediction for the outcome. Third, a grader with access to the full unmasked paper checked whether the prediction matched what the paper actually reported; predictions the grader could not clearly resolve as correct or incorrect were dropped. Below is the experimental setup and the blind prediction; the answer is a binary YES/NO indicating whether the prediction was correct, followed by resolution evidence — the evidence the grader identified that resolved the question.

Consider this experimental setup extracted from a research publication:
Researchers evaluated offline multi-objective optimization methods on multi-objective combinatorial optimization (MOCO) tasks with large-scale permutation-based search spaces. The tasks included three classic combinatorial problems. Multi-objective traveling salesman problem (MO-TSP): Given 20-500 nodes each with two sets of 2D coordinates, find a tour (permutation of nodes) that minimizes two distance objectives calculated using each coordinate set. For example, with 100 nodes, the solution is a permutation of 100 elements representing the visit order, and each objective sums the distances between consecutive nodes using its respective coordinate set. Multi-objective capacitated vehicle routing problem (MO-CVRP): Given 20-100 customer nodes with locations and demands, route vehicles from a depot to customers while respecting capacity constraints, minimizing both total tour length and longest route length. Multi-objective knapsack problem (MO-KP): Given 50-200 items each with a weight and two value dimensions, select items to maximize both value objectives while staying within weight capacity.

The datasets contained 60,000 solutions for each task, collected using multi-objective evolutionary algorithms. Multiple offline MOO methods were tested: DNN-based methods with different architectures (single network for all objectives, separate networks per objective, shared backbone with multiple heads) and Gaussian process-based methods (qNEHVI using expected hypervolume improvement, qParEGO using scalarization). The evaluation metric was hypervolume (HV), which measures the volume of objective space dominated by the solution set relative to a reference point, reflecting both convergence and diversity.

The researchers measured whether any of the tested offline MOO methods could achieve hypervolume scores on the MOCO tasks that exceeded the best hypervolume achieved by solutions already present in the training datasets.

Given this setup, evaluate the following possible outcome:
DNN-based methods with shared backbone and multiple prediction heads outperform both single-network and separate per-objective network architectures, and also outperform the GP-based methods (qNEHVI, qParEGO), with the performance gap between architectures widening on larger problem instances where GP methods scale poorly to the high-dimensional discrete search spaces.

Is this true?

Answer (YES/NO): NO